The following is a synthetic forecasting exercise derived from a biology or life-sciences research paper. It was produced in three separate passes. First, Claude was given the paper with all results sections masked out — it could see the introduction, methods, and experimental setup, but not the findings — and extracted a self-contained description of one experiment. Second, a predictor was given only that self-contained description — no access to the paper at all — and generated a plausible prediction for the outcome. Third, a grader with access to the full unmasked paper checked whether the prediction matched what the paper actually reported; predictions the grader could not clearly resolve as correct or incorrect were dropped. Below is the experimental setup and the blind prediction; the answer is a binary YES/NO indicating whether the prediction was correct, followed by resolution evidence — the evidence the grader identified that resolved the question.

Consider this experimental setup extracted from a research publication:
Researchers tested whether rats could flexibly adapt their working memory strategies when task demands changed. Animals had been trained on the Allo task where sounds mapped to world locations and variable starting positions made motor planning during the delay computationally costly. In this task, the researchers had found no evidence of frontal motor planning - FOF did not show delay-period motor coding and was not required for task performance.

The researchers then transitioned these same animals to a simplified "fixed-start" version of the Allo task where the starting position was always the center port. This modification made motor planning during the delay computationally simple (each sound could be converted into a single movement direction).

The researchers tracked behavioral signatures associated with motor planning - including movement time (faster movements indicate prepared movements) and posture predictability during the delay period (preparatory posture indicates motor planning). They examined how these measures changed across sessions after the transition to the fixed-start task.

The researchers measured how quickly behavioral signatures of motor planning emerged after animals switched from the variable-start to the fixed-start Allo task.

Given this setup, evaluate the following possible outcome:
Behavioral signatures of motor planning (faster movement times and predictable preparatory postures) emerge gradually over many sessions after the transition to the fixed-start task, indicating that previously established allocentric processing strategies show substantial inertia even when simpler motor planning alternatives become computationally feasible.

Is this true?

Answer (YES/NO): NO